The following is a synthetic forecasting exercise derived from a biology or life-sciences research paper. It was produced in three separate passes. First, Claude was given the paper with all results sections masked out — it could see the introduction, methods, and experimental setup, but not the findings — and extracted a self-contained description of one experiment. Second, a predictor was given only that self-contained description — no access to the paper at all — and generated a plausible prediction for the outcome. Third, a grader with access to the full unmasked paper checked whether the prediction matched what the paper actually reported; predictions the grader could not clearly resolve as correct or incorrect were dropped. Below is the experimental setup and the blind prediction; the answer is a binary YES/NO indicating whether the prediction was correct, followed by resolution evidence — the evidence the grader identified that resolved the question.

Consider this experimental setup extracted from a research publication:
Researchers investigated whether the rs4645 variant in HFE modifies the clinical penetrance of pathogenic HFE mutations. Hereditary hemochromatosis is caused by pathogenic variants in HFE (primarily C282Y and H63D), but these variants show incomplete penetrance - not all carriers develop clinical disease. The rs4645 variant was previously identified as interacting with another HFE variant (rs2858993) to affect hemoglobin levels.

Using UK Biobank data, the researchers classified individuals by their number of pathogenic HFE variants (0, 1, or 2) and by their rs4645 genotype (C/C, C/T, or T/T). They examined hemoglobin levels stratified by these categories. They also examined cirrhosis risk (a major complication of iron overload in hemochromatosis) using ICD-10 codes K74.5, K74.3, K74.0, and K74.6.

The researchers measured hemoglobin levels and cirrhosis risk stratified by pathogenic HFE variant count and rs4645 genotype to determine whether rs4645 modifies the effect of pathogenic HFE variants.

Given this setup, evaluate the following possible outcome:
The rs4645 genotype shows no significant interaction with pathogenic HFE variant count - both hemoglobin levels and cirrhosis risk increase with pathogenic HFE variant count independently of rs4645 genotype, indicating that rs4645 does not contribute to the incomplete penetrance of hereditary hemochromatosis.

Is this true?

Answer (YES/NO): NO